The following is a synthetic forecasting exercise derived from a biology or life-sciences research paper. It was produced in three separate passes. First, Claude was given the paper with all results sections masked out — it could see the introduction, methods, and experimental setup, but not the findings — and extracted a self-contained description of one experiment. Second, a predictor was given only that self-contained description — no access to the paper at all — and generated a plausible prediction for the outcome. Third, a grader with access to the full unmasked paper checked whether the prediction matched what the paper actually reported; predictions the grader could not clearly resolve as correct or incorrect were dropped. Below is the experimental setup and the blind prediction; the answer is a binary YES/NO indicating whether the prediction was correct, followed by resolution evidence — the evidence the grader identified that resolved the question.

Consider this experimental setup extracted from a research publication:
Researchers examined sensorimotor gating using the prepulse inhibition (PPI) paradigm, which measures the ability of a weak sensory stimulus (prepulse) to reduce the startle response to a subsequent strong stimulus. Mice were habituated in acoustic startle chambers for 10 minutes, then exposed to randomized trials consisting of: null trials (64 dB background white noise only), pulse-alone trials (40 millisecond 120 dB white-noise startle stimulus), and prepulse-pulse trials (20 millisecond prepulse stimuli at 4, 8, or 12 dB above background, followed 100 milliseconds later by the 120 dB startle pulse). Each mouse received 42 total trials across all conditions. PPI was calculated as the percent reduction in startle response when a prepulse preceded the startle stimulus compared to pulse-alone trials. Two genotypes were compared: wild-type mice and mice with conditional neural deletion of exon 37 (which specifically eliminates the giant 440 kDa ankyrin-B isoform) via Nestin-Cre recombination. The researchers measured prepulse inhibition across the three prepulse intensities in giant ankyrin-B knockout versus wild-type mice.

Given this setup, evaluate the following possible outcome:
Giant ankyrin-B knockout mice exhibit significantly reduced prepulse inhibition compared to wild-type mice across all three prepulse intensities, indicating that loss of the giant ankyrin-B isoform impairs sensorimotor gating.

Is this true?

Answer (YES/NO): NO